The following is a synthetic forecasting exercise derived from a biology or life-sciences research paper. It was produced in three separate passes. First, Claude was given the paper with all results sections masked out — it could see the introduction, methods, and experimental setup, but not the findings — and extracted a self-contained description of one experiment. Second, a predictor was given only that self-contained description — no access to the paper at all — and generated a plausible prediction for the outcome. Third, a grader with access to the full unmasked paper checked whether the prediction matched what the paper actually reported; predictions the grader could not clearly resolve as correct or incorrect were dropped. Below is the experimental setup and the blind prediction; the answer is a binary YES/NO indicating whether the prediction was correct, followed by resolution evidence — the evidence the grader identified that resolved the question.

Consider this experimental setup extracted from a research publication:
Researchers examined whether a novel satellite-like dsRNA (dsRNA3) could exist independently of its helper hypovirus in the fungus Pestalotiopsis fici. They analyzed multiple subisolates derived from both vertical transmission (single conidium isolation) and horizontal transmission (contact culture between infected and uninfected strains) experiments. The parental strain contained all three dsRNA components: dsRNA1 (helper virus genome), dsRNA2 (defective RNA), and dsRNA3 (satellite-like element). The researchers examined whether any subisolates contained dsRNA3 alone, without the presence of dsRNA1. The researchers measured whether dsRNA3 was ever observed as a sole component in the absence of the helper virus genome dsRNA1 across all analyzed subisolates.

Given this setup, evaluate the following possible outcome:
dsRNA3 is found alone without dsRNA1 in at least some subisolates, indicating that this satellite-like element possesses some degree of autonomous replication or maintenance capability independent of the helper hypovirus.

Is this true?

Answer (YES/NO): NO